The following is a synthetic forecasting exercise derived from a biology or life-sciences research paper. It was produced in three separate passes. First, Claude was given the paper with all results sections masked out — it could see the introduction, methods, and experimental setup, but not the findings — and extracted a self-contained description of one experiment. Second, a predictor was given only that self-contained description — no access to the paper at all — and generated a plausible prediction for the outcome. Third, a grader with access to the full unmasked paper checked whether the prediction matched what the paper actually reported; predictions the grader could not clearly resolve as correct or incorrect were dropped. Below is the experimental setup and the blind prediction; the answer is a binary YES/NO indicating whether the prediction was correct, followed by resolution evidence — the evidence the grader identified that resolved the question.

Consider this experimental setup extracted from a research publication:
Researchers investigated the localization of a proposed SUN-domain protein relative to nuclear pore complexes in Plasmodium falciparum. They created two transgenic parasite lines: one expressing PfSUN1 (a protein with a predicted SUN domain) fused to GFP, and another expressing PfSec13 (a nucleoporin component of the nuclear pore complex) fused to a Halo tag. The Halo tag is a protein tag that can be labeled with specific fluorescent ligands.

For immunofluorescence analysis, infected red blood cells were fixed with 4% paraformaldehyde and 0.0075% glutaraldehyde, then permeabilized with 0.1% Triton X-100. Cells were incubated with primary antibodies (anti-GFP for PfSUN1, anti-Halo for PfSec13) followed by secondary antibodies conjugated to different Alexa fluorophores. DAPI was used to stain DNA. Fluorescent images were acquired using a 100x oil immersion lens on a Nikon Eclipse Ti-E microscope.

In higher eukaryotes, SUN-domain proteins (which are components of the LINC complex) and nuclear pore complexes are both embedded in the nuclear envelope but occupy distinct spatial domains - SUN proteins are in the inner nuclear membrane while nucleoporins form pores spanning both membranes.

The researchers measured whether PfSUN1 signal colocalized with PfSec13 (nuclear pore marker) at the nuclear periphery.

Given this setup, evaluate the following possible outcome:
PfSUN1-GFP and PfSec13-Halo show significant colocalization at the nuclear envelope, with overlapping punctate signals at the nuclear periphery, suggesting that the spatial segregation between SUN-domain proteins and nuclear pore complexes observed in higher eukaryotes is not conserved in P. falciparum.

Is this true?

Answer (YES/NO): NO